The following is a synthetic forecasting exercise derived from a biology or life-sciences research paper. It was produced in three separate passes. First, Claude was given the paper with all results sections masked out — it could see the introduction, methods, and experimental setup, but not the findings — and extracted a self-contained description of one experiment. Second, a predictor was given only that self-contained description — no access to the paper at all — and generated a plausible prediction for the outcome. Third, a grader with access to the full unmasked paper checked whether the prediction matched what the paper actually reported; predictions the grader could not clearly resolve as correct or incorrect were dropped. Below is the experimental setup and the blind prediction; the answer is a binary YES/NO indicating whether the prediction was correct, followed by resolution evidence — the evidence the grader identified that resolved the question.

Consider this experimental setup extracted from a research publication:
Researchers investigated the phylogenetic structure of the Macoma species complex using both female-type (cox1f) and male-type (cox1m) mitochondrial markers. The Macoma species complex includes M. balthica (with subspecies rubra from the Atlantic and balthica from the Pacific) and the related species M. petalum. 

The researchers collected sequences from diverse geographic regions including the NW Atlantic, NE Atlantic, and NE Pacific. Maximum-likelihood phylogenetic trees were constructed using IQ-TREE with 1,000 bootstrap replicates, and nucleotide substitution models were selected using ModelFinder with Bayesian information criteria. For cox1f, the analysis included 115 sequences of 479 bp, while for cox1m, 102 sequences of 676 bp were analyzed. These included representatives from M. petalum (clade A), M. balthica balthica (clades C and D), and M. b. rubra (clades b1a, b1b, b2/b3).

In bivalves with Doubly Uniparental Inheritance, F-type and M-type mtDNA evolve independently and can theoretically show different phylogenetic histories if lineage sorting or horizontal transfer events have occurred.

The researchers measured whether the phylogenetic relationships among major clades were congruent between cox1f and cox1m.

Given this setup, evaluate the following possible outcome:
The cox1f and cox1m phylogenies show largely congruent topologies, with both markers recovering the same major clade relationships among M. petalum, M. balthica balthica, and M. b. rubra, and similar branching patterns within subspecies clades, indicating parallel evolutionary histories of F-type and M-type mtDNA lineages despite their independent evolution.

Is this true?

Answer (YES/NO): YES